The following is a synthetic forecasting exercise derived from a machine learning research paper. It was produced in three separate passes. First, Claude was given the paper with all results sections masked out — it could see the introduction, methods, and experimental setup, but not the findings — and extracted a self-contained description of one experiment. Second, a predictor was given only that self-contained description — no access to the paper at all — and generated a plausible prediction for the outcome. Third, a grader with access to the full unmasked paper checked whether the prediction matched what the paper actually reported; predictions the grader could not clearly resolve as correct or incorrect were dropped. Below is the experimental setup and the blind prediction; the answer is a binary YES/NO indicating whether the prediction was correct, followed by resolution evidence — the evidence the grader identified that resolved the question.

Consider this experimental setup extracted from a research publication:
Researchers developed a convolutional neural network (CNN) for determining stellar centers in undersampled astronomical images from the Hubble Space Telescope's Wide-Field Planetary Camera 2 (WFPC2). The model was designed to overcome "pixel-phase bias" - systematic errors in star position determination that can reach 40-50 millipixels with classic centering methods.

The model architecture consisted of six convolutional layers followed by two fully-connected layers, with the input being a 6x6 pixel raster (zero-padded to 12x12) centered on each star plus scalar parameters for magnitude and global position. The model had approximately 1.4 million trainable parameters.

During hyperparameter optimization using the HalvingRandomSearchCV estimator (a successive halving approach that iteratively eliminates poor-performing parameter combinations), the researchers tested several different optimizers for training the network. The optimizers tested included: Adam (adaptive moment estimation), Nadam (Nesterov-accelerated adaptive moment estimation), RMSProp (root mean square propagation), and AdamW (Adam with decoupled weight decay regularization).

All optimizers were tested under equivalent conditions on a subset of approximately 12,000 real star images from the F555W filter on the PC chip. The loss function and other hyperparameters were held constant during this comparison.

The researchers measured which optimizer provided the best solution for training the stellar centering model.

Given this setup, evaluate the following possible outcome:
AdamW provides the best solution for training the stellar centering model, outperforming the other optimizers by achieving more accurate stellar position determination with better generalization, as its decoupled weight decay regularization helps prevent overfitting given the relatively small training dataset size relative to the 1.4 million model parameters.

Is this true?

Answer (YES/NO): YES